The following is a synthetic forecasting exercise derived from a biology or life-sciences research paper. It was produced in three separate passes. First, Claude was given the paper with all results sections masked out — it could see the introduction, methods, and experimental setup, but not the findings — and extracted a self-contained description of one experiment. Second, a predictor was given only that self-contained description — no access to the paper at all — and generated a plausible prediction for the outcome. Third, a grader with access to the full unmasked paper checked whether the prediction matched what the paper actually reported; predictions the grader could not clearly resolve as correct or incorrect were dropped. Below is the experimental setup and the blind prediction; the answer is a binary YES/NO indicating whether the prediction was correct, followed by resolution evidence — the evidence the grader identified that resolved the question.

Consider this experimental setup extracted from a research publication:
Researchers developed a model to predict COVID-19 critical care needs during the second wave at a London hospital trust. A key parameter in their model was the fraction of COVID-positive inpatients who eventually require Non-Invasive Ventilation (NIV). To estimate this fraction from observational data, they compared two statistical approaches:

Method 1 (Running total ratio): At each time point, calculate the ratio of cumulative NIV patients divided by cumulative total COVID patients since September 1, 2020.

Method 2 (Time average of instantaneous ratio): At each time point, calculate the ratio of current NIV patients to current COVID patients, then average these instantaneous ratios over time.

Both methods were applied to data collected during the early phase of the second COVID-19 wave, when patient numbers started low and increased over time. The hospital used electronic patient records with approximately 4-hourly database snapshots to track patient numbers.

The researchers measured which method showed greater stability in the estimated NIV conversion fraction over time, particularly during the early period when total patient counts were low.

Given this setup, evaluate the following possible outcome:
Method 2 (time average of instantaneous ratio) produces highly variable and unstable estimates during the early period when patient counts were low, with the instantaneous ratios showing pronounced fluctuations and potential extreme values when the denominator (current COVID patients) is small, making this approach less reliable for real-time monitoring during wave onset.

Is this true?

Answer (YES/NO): YES